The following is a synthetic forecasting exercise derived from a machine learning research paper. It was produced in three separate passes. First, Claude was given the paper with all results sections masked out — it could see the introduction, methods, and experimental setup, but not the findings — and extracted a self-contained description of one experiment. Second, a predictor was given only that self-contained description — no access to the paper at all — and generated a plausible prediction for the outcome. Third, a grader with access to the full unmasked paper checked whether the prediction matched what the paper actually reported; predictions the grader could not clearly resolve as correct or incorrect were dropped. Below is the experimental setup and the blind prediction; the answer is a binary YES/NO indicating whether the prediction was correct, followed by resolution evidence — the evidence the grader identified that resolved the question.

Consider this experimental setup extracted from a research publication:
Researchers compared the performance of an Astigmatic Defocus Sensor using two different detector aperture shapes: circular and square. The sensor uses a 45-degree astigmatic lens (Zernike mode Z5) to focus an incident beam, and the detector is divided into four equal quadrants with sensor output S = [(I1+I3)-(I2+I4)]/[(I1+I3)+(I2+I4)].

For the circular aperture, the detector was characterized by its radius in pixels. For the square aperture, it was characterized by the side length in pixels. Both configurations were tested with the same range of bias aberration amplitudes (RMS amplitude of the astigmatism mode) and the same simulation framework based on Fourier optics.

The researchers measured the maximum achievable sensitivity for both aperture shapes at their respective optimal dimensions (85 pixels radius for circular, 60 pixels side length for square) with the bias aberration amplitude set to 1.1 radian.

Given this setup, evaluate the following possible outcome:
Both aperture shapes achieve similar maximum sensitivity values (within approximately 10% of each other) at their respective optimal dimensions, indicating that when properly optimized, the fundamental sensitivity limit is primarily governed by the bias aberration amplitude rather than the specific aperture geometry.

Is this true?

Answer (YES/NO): YES